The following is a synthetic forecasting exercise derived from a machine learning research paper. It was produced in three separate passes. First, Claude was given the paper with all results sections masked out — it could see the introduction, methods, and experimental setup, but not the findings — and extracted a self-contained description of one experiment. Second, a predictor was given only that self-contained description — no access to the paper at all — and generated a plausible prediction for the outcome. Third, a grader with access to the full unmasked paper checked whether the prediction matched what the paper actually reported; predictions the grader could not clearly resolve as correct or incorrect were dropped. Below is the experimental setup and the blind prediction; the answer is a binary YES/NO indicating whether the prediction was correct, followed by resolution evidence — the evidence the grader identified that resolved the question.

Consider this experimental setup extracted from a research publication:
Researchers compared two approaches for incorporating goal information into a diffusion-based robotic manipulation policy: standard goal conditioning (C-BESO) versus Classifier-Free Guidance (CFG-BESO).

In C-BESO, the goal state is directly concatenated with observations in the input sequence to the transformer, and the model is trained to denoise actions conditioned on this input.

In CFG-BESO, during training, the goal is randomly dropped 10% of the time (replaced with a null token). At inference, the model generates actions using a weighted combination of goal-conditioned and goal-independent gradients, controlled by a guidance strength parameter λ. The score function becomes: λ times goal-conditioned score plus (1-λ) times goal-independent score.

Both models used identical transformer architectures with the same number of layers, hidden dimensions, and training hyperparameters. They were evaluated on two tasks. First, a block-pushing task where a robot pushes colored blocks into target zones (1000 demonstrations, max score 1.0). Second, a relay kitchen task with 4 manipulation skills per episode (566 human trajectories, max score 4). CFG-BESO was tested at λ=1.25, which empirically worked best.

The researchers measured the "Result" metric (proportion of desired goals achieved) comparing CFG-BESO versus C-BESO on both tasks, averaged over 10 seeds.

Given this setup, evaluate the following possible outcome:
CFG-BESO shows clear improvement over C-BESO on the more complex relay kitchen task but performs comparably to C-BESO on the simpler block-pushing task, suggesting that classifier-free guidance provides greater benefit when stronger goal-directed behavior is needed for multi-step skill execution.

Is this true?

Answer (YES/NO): NO